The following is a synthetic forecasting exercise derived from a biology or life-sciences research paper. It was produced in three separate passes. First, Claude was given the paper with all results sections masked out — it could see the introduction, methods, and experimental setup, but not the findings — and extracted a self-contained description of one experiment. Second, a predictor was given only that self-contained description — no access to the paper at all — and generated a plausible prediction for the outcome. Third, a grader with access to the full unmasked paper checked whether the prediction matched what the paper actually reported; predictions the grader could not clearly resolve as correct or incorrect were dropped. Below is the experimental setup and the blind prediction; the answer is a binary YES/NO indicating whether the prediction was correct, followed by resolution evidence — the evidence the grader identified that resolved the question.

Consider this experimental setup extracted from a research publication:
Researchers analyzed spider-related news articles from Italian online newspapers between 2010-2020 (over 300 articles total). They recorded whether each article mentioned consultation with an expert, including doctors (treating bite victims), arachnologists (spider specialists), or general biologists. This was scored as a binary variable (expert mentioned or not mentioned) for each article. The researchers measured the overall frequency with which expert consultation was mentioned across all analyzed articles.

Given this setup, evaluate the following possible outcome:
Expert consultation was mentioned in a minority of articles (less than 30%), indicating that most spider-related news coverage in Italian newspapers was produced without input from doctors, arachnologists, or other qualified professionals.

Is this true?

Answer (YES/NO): YES